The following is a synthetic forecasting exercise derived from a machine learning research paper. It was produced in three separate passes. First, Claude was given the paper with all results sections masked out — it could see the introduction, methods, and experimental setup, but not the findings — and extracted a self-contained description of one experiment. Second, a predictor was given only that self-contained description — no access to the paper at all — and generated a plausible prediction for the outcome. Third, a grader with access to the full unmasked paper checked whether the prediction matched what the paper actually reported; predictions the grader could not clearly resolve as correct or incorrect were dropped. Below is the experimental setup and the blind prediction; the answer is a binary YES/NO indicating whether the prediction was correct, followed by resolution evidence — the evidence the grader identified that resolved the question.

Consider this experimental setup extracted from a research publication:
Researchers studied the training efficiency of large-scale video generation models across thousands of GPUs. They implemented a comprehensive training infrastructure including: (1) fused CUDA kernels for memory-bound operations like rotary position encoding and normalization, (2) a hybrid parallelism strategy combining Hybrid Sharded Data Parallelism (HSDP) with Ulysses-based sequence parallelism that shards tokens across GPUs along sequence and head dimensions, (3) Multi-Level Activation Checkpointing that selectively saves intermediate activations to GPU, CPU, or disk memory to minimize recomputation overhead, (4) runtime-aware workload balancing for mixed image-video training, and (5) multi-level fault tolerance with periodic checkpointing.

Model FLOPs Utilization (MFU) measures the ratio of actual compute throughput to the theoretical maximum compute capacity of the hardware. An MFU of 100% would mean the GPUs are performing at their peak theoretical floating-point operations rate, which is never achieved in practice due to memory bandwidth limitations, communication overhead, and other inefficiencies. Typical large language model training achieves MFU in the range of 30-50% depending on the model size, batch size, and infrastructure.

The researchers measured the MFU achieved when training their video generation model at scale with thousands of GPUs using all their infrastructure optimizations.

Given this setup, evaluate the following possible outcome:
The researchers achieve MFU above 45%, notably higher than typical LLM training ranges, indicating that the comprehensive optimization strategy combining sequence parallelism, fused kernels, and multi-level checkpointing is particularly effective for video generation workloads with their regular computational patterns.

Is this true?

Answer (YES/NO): NO